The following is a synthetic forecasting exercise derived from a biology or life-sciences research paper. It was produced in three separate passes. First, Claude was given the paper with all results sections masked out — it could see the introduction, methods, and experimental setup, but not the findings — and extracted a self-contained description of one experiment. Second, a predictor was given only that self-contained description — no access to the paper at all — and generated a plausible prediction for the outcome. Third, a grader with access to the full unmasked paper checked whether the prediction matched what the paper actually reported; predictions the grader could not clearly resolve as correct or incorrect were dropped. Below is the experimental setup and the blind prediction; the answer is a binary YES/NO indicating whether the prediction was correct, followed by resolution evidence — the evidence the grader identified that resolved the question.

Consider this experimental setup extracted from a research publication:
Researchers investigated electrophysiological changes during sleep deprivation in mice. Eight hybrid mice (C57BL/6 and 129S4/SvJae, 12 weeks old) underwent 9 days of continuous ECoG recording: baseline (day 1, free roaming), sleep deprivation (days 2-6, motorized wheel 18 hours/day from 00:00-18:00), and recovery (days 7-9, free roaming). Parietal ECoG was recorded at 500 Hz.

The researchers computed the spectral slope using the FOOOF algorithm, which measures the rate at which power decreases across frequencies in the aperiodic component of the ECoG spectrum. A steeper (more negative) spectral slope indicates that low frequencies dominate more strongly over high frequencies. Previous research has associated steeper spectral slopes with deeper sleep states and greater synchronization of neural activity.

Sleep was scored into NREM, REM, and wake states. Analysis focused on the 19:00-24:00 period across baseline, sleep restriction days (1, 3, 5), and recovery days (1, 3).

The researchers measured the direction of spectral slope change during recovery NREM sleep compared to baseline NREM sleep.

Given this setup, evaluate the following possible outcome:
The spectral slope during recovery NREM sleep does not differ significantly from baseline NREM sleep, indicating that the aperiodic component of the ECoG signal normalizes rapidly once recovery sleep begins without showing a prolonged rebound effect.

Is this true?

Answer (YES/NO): NO